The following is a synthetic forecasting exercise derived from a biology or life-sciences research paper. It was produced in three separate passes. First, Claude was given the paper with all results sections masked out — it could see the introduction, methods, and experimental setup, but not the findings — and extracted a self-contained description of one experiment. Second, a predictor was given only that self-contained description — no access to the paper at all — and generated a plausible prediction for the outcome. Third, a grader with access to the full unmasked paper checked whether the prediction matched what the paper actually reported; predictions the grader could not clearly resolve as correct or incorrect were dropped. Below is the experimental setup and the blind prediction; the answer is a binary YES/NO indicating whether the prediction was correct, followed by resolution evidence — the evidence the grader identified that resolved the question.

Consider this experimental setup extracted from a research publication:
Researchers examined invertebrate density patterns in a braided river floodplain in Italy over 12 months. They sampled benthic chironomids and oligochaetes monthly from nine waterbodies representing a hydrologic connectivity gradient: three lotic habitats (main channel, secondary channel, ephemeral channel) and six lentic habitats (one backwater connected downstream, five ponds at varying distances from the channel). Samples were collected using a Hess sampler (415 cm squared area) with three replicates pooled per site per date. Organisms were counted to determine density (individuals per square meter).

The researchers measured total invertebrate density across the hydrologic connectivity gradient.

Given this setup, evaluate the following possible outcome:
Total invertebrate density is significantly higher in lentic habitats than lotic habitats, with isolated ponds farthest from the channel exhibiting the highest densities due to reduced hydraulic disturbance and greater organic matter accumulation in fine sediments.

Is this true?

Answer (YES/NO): NO